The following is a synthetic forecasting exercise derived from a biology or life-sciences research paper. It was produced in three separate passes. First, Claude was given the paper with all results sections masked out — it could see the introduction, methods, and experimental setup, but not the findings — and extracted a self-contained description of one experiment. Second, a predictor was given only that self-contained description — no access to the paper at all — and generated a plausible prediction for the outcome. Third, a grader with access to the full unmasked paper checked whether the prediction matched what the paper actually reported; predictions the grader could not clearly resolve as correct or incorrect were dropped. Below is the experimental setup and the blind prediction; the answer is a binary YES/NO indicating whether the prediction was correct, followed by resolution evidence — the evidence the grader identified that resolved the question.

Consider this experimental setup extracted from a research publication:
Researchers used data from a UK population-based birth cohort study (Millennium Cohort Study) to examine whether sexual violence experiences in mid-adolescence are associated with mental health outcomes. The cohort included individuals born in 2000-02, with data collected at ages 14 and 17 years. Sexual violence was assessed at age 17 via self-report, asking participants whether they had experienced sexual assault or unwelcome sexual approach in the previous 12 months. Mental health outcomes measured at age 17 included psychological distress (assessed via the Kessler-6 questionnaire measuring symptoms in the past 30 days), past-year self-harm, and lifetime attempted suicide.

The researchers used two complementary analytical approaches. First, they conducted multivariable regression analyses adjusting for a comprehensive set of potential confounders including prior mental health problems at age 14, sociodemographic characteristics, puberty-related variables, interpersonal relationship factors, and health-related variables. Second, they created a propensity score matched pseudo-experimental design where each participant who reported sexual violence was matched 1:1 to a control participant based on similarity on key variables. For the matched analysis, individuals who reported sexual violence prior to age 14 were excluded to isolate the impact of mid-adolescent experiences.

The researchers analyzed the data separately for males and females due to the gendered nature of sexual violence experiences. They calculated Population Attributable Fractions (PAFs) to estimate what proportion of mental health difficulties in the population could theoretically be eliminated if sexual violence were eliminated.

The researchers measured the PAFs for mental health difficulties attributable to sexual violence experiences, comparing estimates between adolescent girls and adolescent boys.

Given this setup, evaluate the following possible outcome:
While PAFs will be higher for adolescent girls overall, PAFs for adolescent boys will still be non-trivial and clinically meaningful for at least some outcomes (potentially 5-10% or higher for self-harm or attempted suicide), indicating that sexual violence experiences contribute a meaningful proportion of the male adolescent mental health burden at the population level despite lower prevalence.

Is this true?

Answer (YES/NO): YES